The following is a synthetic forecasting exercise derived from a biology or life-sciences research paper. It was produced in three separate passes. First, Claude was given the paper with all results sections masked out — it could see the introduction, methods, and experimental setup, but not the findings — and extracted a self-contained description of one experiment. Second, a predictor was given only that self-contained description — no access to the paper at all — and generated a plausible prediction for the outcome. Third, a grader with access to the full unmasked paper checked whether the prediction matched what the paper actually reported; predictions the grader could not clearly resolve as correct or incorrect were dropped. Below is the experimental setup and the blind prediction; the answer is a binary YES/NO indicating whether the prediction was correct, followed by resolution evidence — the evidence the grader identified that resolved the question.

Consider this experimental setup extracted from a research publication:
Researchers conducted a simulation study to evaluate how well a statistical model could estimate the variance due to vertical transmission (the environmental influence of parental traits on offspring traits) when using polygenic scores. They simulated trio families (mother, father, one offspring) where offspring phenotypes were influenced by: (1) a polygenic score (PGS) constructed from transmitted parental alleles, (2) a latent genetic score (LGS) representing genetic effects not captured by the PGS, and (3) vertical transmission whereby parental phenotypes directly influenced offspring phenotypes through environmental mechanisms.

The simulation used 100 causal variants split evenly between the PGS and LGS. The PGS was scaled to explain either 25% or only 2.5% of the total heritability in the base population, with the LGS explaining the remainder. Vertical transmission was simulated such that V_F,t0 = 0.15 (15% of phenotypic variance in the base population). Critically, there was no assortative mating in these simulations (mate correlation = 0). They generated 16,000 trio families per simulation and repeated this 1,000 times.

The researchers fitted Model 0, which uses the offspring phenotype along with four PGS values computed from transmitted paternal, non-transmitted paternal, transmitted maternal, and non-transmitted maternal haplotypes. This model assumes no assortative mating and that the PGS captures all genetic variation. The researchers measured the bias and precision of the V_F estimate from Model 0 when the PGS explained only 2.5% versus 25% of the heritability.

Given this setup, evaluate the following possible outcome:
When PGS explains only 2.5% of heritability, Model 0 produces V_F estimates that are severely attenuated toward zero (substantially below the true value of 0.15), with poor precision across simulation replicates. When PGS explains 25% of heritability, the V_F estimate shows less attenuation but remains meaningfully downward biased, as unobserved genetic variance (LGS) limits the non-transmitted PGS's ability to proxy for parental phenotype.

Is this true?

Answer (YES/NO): NO